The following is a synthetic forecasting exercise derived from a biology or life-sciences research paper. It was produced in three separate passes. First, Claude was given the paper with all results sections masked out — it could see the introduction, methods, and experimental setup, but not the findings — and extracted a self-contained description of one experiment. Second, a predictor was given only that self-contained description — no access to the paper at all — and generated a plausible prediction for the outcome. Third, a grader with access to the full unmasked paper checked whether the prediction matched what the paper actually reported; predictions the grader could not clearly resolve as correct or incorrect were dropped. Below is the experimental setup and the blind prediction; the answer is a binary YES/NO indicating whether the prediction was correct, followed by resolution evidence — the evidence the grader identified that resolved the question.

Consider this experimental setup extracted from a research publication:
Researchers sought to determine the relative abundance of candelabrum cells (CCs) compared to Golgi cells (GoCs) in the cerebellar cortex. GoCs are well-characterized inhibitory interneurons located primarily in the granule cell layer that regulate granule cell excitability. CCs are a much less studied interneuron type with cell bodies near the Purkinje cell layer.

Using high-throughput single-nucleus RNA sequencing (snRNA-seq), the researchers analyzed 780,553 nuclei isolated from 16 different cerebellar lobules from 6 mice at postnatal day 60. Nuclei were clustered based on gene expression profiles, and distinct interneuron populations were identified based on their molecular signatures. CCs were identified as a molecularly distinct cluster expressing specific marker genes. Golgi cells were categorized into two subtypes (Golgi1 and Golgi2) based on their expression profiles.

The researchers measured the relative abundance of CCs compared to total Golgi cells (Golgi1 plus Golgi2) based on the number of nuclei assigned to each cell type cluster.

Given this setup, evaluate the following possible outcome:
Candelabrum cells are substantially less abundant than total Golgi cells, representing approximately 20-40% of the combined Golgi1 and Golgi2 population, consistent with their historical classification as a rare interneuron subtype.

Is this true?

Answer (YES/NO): NO